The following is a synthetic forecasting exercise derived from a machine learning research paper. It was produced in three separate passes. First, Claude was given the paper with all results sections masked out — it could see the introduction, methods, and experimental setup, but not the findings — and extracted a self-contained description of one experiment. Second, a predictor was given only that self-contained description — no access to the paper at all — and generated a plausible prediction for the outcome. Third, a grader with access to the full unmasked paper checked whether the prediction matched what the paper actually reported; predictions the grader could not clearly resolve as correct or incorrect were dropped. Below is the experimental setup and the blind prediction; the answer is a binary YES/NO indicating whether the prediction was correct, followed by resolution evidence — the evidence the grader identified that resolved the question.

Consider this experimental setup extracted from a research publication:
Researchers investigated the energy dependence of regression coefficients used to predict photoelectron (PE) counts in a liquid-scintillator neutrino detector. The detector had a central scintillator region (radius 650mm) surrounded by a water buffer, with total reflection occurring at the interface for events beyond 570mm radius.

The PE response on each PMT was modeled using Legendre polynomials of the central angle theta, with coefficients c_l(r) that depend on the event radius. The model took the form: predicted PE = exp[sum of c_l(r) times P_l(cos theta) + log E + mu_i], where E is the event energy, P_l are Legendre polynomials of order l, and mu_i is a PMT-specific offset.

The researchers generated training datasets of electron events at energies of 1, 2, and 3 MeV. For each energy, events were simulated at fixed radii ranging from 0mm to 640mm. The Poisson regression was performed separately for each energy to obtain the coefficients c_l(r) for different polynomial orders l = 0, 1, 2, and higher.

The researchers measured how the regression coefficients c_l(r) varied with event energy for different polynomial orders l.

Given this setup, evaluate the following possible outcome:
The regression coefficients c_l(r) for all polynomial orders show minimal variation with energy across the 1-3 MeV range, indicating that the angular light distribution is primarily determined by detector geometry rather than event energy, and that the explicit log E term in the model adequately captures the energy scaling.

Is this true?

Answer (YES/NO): NO